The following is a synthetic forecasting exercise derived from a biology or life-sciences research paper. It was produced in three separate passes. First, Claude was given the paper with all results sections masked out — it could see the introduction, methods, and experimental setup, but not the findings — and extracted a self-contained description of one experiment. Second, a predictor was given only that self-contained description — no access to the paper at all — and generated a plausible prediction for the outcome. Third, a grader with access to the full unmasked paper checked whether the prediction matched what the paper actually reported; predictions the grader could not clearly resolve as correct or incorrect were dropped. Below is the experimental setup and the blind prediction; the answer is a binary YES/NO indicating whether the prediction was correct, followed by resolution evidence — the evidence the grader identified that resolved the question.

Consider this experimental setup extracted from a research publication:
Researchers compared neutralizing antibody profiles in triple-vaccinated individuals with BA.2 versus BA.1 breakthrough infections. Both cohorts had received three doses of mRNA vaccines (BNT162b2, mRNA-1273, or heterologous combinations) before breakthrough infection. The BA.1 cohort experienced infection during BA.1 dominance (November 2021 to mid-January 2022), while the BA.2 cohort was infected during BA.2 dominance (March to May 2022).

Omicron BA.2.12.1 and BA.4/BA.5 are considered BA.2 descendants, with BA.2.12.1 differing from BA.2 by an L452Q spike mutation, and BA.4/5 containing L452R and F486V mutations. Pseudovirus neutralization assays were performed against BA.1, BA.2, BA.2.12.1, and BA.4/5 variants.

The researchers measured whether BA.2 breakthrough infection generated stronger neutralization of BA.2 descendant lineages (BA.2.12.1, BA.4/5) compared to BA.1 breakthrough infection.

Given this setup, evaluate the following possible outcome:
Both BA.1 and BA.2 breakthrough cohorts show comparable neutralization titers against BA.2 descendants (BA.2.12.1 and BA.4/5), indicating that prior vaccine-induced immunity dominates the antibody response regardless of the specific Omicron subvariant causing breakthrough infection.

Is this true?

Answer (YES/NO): NO